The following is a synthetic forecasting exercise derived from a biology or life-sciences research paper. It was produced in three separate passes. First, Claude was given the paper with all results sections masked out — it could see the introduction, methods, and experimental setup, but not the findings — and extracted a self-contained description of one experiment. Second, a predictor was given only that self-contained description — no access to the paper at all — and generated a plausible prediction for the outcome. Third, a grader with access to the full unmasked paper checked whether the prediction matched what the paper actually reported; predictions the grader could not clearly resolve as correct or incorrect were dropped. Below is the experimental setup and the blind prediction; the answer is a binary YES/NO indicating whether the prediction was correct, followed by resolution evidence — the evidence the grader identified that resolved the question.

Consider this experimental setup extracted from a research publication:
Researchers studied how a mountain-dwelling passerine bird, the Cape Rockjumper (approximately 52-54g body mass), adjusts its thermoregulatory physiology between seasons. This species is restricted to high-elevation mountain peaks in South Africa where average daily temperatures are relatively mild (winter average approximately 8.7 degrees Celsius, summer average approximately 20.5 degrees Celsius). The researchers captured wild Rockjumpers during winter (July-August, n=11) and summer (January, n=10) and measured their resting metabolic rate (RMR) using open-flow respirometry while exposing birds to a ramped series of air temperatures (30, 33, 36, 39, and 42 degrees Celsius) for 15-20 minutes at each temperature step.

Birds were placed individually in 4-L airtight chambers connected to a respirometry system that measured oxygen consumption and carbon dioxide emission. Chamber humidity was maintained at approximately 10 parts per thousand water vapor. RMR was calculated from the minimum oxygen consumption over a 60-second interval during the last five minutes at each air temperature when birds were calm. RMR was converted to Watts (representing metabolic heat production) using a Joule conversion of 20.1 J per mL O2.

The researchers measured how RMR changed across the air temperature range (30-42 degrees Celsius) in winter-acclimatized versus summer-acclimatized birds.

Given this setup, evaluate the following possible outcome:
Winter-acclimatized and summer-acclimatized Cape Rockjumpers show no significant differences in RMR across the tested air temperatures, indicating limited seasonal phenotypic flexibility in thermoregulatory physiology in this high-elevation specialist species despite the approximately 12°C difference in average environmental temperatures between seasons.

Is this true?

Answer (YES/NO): NO